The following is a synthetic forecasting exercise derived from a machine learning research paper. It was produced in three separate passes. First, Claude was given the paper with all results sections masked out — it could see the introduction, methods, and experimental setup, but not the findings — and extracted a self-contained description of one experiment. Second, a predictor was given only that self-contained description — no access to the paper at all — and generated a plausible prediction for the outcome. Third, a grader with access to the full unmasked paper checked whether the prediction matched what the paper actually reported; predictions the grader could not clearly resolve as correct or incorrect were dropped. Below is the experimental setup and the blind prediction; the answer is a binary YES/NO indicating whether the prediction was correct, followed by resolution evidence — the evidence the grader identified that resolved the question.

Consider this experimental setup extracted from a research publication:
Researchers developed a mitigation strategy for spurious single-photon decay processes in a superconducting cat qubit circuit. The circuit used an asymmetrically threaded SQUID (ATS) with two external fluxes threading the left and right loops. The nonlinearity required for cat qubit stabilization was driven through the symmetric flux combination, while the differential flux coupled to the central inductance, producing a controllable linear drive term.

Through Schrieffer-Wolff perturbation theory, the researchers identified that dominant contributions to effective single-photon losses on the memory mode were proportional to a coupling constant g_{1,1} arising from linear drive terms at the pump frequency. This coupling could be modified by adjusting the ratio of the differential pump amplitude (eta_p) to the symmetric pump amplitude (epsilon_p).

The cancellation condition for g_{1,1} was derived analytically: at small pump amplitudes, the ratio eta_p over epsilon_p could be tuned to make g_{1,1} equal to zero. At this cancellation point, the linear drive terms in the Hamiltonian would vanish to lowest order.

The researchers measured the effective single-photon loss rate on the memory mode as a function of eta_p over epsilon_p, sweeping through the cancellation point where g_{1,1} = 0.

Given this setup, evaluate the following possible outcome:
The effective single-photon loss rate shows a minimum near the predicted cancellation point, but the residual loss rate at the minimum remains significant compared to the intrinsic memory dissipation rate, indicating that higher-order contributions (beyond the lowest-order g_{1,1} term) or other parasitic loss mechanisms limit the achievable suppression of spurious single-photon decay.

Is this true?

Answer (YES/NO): YES